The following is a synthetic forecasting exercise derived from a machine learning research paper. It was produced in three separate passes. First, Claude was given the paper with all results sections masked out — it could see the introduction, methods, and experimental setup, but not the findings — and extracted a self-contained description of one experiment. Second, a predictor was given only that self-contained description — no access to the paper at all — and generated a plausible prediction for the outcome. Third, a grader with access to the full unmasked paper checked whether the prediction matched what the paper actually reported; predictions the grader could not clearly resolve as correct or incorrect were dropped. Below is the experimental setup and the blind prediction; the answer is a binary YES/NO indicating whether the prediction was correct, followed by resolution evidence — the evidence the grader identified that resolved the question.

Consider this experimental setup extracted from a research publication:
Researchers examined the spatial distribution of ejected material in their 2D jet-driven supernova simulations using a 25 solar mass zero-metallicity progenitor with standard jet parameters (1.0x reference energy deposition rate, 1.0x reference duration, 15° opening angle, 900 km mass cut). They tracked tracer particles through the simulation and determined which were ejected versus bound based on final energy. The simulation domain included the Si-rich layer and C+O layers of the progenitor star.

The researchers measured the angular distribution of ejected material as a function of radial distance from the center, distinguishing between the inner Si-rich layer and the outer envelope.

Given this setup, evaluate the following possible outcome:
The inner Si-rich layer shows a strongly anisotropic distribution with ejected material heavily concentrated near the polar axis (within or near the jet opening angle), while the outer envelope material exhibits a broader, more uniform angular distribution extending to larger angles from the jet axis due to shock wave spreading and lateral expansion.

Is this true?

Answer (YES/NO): YES